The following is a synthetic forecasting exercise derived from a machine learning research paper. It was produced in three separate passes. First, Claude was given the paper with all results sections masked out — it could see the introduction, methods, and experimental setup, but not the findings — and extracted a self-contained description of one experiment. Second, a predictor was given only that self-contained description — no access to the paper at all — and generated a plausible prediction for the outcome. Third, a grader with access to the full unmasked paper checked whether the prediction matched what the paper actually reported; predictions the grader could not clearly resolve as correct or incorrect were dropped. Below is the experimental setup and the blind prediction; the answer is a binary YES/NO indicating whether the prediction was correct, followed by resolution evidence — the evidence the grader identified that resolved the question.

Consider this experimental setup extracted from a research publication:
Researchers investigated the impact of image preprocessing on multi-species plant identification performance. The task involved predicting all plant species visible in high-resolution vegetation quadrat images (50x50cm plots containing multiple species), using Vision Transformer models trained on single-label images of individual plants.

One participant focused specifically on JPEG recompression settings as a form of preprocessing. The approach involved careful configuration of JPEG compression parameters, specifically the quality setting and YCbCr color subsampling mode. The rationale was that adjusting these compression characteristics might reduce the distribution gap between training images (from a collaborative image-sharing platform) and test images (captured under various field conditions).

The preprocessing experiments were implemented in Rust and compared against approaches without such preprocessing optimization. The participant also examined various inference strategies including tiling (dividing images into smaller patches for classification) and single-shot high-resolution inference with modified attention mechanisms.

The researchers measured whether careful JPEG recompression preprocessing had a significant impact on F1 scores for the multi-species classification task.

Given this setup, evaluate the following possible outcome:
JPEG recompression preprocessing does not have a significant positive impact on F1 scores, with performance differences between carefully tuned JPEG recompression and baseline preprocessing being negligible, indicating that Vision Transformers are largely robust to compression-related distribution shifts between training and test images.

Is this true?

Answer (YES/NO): NO